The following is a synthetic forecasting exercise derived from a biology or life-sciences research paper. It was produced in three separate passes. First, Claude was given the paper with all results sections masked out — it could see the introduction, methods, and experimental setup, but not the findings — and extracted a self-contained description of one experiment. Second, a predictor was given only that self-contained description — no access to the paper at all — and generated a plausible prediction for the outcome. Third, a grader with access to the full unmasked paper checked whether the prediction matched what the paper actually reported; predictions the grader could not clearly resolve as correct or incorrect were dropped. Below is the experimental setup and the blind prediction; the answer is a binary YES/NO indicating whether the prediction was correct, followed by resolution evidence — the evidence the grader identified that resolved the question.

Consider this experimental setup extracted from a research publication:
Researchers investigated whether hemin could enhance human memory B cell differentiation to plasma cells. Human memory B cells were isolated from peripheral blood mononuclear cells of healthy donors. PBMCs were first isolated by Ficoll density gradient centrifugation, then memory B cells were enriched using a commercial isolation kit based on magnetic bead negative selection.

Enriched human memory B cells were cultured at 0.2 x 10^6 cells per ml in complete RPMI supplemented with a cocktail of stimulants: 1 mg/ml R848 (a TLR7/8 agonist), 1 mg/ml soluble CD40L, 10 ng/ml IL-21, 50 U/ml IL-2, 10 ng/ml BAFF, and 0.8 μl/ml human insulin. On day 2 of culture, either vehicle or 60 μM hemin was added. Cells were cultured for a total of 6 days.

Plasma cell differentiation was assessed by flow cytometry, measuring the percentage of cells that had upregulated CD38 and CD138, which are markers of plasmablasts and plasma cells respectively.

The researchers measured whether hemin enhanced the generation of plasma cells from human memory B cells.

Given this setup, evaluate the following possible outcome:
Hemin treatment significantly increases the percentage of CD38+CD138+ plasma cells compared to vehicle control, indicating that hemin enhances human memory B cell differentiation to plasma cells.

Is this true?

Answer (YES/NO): YES